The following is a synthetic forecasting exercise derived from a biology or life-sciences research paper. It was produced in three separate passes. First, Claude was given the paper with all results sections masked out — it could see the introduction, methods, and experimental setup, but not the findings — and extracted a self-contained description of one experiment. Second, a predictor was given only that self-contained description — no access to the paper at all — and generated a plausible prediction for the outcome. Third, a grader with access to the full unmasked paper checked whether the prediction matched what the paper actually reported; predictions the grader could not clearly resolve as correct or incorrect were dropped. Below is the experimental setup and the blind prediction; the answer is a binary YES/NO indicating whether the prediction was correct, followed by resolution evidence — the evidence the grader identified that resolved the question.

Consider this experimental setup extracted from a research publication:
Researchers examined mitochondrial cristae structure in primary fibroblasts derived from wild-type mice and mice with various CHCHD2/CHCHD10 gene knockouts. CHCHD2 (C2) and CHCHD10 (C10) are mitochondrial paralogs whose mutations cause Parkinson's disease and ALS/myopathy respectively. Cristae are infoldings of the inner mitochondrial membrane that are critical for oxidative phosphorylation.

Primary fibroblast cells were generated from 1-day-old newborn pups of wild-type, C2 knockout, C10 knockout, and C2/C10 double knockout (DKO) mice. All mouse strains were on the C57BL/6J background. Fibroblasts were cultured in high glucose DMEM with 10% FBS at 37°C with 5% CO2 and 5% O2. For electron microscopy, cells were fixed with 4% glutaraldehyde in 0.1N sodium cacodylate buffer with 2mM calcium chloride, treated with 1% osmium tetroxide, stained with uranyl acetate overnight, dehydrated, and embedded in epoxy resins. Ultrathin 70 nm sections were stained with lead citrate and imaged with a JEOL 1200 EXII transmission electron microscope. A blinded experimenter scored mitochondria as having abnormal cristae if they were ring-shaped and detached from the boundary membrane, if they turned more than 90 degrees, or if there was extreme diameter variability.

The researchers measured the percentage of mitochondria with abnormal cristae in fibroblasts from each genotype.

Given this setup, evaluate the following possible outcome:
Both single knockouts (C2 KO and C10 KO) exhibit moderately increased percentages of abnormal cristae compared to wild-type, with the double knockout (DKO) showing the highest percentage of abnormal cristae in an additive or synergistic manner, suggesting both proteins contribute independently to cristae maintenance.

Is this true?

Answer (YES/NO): NO